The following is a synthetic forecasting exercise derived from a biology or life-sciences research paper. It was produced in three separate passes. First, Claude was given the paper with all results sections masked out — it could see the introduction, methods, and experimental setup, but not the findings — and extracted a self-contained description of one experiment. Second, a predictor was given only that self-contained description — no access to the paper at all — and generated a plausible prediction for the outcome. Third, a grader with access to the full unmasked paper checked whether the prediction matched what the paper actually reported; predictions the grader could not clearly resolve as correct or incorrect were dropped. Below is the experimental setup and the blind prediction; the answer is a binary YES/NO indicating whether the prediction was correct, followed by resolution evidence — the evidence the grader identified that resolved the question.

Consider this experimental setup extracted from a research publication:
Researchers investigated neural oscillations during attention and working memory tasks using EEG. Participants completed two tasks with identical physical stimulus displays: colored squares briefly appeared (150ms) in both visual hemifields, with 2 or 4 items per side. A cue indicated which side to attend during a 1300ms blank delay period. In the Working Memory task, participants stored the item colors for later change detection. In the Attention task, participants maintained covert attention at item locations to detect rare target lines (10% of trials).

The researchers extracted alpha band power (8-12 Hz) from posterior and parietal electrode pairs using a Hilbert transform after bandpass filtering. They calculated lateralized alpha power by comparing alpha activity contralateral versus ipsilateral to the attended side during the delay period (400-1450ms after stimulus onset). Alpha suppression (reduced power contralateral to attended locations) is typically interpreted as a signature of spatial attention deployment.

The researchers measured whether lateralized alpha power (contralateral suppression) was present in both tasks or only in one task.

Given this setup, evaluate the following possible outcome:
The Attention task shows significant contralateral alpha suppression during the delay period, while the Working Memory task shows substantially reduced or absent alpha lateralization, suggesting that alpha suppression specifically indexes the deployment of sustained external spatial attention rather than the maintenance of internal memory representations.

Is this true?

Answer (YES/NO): NO